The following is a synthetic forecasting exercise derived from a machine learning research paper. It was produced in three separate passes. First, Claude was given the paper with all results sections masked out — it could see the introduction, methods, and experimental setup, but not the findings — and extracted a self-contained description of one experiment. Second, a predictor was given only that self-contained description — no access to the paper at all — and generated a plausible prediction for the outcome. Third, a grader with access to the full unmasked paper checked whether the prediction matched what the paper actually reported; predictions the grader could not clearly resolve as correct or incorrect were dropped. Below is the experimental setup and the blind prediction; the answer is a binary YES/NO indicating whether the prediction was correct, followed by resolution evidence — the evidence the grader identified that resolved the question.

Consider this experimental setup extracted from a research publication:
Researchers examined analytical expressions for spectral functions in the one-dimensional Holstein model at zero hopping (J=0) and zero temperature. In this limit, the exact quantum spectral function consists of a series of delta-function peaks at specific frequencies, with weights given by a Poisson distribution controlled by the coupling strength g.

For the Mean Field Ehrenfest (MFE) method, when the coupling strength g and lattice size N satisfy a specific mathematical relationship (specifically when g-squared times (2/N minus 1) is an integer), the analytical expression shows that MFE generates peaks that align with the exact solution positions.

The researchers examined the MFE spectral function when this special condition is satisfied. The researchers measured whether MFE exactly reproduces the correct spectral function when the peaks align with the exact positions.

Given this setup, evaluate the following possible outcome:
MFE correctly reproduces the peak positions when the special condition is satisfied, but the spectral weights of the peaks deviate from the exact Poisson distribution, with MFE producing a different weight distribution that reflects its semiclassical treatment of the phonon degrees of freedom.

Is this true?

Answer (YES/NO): YES